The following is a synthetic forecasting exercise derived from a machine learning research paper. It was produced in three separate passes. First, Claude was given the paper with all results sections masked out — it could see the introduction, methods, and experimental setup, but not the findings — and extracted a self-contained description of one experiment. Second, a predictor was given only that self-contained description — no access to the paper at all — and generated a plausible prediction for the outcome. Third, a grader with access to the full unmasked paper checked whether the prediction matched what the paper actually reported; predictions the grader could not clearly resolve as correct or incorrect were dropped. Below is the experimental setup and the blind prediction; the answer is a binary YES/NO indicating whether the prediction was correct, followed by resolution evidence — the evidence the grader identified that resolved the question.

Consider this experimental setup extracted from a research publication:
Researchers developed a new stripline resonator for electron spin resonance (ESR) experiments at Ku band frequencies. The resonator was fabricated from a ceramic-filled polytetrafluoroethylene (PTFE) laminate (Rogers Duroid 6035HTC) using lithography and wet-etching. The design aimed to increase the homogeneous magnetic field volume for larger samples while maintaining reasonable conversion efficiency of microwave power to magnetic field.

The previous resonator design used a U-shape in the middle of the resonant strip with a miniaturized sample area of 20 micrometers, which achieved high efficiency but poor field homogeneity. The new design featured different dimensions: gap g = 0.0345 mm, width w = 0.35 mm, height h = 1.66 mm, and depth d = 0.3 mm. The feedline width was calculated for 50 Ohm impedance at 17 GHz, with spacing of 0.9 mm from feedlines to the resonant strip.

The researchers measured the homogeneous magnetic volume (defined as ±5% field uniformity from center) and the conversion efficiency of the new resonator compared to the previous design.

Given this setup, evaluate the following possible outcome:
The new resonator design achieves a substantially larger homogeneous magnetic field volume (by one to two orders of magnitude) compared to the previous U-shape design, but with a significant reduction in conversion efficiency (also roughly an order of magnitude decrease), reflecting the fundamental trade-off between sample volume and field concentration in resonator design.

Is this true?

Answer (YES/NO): NO